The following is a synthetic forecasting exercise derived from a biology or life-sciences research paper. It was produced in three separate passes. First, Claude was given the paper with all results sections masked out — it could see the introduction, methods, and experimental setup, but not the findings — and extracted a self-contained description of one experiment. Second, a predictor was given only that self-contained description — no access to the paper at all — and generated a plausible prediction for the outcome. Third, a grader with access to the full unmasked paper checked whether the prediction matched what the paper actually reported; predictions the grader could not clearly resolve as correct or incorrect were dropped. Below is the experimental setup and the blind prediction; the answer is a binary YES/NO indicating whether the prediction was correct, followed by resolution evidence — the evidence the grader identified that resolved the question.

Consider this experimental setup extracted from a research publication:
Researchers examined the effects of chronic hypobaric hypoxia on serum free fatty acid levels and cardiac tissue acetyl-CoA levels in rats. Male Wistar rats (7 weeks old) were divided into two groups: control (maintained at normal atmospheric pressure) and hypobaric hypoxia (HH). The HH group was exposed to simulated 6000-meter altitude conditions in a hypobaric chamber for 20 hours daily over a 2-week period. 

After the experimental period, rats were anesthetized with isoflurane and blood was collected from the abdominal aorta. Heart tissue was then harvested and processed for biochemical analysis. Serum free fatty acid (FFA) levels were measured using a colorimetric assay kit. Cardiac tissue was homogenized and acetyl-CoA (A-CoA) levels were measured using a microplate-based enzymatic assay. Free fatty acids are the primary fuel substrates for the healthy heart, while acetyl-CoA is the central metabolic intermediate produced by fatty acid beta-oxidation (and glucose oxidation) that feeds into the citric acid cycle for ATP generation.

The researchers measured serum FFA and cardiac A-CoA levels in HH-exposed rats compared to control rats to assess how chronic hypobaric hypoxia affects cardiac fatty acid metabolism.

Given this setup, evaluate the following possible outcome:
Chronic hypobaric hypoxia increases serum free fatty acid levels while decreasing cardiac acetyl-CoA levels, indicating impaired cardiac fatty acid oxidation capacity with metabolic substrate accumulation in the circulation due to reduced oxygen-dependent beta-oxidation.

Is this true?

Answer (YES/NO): NO